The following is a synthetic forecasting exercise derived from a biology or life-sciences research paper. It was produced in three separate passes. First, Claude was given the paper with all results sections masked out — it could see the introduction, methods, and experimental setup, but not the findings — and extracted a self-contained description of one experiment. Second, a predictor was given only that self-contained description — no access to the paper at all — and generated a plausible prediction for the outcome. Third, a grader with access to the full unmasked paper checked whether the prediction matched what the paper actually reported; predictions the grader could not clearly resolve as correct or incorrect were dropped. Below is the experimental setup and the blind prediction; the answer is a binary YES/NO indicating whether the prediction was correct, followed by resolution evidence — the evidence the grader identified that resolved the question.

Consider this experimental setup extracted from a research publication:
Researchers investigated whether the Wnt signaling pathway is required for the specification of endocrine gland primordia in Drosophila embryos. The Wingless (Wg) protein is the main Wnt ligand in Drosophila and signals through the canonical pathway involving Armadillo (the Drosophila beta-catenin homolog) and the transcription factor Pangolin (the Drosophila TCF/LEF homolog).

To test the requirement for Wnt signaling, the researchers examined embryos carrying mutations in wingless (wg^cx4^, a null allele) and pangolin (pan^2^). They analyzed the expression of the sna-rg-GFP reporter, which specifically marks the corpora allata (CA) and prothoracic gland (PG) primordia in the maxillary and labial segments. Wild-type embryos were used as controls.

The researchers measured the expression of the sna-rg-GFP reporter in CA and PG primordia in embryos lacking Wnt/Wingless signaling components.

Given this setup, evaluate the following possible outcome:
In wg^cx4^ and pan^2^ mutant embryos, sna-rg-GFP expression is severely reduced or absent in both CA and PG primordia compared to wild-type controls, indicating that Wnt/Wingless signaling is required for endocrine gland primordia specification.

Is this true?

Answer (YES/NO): NO